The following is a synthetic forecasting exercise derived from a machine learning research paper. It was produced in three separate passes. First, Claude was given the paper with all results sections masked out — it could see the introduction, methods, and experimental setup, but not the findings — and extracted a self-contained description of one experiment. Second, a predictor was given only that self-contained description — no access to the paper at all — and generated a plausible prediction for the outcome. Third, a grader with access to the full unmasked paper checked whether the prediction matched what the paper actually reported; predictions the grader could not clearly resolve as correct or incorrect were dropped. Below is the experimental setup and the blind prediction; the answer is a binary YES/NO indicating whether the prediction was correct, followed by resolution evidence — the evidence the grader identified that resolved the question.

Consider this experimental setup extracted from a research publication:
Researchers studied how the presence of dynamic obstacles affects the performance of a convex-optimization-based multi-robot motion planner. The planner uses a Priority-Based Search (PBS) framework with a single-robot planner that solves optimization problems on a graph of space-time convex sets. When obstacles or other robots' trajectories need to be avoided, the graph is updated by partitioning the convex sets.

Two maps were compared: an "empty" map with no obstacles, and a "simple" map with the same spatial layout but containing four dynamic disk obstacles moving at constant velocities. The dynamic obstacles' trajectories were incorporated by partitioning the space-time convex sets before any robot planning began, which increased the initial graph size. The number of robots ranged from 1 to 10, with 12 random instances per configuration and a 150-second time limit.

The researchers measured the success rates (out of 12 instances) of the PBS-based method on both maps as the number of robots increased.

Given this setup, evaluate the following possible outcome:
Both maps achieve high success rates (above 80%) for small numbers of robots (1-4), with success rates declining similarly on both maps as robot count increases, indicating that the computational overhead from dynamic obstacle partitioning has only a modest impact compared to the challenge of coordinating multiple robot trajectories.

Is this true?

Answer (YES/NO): NO